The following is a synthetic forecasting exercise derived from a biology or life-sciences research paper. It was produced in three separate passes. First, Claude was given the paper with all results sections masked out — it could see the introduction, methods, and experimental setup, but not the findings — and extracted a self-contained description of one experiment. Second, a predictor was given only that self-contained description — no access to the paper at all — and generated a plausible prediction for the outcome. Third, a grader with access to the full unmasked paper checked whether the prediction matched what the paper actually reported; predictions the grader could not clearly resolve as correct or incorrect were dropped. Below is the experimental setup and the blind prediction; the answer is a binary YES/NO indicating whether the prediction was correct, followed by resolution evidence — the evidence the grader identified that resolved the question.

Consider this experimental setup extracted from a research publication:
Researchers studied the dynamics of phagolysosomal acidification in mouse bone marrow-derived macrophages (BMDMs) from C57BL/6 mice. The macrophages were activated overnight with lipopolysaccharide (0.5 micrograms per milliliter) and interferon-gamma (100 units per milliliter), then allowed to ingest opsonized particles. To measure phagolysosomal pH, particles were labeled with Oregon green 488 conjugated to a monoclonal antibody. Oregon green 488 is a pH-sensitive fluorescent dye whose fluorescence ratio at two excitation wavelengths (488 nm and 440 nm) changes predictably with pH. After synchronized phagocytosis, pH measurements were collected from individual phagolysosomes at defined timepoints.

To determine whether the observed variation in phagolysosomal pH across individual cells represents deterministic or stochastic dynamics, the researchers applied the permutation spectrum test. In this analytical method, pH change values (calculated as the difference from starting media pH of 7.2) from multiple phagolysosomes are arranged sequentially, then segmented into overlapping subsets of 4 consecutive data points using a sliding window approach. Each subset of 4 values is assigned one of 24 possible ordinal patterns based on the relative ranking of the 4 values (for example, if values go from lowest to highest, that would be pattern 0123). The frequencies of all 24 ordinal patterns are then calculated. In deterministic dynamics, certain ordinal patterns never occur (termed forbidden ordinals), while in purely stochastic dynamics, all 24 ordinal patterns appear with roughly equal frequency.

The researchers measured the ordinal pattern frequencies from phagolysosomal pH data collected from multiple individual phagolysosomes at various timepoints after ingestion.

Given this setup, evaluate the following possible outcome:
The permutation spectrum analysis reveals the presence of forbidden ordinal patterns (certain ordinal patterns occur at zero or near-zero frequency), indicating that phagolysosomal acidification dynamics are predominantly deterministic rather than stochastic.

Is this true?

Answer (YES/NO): NO